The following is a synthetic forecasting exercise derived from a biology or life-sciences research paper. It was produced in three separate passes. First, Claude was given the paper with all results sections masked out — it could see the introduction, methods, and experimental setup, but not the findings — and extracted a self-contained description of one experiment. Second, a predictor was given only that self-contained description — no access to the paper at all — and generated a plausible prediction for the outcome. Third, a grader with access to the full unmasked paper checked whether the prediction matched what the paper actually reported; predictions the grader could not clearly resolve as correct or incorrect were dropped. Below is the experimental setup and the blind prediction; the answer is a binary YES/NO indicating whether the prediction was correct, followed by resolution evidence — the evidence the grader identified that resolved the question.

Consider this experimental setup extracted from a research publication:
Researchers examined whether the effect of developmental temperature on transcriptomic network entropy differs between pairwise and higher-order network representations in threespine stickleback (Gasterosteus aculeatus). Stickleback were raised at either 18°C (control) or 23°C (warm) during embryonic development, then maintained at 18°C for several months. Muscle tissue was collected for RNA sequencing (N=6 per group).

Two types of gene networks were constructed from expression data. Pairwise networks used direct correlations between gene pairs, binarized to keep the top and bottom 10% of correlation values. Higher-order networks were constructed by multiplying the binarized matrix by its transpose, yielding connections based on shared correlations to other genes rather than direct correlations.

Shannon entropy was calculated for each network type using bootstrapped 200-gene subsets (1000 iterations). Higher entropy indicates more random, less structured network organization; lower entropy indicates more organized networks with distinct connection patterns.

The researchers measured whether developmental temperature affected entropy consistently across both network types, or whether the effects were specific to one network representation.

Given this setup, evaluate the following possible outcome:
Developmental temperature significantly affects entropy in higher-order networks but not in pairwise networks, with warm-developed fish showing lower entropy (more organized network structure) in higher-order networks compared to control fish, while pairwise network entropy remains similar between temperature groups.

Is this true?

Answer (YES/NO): NO